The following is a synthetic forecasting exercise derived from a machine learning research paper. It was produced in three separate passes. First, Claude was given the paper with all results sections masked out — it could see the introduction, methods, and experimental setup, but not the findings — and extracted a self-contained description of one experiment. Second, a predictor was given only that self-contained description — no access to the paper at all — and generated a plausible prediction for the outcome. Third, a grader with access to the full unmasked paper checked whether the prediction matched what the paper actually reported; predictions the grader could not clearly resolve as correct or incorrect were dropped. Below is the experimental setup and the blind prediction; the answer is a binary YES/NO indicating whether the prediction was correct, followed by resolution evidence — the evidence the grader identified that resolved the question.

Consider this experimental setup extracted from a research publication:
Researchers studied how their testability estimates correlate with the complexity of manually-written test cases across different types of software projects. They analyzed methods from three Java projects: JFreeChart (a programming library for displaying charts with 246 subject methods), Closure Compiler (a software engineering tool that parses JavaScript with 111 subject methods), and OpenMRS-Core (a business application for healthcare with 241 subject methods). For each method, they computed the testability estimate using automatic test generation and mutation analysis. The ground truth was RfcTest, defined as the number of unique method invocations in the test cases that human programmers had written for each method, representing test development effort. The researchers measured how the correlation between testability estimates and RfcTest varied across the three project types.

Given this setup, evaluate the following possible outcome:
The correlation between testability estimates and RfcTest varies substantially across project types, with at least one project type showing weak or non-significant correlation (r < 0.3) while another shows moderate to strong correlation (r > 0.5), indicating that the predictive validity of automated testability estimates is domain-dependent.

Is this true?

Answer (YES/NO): NO